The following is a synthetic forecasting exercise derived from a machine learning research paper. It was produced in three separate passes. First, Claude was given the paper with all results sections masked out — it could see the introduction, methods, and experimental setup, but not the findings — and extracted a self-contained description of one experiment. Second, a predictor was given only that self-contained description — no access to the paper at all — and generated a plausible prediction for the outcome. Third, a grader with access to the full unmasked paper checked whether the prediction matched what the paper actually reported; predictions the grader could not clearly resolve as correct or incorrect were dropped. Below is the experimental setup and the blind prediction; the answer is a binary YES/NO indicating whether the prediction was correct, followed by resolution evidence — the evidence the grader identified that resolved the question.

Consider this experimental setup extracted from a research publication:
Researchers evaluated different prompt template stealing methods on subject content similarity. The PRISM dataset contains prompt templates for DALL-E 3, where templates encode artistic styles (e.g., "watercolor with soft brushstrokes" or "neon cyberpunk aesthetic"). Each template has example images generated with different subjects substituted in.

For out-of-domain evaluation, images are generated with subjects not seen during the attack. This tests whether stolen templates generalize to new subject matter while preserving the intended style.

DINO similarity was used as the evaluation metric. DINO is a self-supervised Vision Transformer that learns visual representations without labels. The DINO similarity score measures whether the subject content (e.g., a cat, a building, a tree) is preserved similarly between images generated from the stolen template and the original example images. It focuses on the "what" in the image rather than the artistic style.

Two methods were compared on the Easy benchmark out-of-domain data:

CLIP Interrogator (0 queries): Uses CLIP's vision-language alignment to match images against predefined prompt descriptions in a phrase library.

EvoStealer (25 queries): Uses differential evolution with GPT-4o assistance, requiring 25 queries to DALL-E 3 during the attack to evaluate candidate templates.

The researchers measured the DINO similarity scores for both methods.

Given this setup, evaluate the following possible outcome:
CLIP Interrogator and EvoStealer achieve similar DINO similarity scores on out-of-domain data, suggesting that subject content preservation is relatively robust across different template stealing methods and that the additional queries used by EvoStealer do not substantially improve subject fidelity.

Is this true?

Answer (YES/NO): NO